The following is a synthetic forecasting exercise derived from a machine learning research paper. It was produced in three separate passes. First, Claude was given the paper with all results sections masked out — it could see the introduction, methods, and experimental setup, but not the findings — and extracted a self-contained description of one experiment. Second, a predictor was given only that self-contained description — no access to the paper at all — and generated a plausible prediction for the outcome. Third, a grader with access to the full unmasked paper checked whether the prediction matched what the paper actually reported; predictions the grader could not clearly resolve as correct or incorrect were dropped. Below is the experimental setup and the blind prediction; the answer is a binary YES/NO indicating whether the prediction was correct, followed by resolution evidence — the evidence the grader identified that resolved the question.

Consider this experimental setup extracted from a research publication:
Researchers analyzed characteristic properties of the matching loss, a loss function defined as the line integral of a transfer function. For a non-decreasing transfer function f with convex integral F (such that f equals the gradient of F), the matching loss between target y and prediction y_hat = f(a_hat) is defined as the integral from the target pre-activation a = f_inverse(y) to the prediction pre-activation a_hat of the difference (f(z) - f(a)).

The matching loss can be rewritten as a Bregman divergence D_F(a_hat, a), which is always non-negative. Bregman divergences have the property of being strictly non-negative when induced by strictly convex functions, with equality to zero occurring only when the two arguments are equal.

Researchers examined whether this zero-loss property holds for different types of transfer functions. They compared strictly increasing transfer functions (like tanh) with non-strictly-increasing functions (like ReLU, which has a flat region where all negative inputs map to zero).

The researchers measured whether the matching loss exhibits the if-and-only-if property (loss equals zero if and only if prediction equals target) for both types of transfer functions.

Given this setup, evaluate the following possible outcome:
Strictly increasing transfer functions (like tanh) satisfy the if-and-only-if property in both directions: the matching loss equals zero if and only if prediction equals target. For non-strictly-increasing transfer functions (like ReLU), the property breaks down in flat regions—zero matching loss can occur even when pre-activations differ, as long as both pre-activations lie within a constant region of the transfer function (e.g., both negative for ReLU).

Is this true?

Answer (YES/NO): YES